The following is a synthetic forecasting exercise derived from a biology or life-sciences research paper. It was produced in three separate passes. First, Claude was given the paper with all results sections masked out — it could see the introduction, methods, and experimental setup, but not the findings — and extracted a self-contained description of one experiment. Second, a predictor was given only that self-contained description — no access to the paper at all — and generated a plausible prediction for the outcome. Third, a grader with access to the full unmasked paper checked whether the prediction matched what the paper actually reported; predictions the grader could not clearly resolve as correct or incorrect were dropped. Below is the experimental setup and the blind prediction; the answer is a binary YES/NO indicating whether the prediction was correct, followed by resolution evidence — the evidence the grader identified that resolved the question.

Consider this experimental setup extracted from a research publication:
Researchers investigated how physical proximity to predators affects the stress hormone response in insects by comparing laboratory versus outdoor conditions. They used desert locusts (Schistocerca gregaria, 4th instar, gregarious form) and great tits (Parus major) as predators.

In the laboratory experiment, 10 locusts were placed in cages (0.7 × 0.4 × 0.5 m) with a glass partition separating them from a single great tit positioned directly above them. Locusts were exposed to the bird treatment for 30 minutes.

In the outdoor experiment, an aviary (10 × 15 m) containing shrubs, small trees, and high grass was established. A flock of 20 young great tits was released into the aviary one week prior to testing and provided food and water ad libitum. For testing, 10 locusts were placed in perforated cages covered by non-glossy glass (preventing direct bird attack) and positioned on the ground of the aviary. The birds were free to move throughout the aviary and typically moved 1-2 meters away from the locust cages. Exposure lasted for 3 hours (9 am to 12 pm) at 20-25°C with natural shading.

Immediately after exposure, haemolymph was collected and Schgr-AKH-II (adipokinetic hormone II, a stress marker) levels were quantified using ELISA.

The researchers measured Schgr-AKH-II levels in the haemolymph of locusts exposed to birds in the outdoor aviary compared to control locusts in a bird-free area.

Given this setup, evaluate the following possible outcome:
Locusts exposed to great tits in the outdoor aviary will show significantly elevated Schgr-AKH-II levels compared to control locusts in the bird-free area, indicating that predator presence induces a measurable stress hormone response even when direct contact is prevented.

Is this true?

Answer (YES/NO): NO